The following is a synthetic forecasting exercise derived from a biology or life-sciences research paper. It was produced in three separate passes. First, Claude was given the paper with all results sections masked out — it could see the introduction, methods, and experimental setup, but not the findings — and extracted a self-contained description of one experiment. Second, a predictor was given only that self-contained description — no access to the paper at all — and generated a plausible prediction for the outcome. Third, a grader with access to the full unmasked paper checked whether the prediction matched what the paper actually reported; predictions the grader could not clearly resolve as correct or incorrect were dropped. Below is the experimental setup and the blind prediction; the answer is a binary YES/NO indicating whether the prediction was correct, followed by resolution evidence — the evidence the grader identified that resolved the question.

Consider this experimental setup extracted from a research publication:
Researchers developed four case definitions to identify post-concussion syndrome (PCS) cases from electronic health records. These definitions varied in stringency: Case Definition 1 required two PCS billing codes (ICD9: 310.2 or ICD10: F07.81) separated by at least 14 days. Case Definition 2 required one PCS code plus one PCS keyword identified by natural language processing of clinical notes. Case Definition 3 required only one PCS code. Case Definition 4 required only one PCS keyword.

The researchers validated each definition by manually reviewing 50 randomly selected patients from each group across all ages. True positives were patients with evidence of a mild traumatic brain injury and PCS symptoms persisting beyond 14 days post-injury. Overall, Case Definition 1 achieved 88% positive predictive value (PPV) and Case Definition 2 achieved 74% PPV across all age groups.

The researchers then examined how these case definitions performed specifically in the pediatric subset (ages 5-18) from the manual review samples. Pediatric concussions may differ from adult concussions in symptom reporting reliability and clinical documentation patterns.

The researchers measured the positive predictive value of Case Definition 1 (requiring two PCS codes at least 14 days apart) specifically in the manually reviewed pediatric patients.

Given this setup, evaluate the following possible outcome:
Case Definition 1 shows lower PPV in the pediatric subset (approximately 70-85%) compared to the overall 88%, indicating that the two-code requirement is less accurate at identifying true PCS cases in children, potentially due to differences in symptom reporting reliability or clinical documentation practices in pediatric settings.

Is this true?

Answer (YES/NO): NO